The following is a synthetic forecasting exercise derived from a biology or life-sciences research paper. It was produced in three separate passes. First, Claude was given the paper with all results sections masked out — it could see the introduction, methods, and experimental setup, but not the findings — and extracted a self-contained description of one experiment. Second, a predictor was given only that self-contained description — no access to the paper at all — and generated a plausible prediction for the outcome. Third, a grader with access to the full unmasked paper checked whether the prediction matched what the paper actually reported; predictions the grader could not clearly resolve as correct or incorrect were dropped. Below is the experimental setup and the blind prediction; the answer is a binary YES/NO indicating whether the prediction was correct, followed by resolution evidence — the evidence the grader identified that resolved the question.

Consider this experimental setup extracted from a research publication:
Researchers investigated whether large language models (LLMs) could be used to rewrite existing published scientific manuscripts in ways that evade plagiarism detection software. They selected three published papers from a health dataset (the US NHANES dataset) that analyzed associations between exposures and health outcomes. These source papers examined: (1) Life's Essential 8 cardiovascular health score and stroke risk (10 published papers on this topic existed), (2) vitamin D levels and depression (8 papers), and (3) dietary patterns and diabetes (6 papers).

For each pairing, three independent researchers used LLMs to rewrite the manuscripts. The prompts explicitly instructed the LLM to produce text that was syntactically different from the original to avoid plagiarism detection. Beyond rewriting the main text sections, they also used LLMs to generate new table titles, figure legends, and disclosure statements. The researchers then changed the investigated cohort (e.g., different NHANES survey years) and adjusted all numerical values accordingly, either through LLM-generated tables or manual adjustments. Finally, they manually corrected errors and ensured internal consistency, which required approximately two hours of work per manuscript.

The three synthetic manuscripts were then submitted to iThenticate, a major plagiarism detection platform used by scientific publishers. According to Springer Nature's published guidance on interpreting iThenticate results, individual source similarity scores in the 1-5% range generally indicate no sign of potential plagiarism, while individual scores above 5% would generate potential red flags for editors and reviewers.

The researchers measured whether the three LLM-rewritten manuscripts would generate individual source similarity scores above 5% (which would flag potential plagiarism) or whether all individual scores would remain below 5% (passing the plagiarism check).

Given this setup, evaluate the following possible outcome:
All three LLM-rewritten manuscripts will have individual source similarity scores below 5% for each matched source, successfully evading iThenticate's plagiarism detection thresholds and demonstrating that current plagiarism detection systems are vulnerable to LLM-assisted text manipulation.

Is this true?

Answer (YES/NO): YES